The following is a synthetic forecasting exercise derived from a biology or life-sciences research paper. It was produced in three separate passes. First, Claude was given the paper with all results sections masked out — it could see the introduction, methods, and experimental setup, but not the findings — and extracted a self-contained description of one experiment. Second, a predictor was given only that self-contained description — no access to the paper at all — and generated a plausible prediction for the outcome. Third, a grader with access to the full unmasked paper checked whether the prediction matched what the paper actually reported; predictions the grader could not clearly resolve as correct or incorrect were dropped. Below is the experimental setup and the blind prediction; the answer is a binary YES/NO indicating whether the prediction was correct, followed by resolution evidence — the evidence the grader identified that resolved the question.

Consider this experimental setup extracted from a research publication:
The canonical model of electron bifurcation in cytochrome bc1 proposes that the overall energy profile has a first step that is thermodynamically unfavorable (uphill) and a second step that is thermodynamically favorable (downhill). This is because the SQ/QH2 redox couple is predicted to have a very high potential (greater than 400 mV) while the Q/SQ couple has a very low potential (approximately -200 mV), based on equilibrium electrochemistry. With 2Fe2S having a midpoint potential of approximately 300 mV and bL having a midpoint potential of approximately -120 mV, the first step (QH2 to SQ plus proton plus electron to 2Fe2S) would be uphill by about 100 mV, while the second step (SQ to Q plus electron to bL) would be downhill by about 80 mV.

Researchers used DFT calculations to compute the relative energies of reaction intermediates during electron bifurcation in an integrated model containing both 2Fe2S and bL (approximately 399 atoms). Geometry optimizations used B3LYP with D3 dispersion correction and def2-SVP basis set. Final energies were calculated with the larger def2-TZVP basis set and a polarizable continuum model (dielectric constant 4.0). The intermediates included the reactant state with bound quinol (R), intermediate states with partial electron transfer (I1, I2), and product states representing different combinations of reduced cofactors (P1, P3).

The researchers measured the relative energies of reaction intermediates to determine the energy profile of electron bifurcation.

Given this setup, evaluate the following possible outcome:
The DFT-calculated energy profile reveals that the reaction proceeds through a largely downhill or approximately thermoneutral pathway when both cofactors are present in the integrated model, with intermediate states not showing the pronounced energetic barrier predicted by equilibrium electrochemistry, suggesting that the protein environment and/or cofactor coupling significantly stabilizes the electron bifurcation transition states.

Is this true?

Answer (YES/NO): YES